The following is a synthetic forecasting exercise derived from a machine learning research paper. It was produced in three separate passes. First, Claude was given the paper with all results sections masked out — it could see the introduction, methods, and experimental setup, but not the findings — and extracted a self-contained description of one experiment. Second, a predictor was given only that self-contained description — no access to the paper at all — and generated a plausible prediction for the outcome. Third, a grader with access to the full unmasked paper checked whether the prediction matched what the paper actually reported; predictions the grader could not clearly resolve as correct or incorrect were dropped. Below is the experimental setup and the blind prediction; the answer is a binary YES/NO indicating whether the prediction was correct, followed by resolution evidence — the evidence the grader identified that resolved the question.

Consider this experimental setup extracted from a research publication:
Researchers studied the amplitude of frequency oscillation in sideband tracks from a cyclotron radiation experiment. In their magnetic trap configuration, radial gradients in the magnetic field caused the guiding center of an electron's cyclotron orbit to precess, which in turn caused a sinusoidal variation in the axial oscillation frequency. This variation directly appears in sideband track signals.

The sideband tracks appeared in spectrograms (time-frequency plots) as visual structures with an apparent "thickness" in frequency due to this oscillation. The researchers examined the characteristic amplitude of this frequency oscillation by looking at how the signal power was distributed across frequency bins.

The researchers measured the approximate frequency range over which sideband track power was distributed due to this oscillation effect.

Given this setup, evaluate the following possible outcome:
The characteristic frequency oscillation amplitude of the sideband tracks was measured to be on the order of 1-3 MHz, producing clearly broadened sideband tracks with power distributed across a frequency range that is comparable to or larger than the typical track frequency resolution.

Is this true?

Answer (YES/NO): NO